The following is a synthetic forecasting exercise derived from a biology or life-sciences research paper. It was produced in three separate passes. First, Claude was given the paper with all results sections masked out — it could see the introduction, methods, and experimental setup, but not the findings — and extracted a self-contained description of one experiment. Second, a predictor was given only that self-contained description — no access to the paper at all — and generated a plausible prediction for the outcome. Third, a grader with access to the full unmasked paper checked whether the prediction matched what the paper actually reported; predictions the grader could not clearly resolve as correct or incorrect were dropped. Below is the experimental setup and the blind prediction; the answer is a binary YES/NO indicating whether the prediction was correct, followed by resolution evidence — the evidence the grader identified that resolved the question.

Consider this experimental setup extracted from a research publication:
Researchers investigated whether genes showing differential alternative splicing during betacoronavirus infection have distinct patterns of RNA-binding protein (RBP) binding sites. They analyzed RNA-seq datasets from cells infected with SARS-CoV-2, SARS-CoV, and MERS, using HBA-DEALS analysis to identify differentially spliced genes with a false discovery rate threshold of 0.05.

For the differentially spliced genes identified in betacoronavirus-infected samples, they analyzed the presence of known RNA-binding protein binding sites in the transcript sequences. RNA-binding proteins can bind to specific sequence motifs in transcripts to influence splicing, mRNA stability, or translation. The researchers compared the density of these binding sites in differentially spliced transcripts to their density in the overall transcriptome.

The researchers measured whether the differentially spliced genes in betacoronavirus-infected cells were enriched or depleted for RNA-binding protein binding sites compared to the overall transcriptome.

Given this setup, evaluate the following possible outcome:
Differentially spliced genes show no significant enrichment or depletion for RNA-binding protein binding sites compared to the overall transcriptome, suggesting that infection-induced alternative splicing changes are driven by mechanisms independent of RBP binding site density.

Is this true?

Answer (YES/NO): NO